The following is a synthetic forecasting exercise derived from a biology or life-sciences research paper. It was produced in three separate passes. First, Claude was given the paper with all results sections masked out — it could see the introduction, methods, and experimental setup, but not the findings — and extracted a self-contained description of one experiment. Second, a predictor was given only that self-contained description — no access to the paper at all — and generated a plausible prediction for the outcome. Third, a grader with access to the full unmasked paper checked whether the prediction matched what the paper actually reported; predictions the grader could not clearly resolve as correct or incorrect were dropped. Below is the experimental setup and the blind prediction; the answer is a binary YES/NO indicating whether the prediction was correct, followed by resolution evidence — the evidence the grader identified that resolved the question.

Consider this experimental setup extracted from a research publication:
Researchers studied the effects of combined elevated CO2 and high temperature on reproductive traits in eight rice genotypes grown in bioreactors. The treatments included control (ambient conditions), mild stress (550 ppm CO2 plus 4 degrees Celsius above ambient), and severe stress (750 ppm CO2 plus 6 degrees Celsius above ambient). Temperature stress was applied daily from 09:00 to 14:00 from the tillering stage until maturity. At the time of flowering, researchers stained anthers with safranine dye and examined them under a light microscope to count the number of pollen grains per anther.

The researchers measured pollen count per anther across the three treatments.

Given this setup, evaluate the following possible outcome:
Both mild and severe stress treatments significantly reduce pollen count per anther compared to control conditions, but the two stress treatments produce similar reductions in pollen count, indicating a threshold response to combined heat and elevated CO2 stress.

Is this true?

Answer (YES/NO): NO